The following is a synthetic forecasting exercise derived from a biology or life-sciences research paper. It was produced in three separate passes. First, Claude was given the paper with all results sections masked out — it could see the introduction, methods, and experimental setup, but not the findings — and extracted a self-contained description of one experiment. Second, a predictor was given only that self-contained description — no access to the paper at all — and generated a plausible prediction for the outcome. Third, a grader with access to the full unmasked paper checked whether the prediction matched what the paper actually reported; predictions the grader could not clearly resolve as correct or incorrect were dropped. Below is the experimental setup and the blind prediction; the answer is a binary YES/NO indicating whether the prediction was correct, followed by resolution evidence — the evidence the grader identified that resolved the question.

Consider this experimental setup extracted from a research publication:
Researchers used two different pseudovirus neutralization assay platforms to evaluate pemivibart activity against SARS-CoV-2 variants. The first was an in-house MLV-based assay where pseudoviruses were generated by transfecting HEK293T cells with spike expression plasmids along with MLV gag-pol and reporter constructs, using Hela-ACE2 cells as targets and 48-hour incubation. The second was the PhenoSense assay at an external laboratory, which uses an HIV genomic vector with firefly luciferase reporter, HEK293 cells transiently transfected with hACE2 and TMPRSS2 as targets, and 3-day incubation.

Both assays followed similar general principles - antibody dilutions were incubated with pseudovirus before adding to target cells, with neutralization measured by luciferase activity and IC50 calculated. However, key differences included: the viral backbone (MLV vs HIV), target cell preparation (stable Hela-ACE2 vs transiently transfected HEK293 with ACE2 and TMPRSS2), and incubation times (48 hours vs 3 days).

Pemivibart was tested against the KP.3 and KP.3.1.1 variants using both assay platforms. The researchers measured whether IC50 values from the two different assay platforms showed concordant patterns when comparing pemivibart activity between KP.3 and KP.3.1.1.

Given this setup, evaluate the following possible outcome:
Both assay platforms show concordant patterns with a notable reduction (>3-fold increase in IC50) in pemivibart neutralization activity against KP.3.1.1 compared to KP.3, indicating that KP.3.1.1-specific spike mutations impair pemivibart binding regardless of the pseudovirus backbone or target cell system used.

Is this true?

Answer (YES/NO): NO